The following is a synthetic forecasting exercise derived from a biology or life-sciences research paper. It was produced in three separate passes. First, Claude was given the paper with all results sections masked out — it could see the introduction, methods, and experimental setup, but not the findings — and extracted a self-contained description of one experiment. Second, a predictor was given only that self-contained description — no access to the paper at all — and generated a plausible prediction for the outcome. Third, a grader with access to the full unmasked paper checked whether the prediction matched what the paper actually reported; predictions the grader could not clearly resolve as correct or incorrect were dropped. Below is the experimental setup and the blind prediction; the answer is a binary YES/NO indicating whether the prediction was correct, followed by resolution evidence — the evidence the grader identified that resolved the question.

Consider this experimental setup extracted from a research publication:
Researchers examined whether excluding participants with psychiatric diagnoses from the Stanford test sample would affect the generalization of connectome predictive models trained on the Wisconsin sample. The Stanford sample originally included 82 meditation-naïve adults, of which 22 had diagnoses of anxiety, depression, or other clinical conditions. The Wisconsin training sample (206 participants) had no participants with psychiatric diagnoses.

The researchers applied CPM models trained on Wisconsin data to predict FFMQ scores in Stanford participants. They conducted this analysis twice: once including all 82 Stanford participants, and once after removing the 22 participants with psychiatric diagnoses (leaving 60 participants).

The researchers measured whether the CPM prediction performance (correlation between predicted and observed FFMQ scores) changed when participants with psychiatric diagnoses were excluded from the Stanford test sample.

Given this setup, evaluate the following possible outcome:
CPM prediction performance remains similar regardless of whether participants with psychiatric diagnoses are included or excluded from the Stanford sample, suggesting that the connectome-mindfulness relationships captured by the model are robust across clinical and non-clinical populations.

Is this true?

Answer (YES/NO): YES